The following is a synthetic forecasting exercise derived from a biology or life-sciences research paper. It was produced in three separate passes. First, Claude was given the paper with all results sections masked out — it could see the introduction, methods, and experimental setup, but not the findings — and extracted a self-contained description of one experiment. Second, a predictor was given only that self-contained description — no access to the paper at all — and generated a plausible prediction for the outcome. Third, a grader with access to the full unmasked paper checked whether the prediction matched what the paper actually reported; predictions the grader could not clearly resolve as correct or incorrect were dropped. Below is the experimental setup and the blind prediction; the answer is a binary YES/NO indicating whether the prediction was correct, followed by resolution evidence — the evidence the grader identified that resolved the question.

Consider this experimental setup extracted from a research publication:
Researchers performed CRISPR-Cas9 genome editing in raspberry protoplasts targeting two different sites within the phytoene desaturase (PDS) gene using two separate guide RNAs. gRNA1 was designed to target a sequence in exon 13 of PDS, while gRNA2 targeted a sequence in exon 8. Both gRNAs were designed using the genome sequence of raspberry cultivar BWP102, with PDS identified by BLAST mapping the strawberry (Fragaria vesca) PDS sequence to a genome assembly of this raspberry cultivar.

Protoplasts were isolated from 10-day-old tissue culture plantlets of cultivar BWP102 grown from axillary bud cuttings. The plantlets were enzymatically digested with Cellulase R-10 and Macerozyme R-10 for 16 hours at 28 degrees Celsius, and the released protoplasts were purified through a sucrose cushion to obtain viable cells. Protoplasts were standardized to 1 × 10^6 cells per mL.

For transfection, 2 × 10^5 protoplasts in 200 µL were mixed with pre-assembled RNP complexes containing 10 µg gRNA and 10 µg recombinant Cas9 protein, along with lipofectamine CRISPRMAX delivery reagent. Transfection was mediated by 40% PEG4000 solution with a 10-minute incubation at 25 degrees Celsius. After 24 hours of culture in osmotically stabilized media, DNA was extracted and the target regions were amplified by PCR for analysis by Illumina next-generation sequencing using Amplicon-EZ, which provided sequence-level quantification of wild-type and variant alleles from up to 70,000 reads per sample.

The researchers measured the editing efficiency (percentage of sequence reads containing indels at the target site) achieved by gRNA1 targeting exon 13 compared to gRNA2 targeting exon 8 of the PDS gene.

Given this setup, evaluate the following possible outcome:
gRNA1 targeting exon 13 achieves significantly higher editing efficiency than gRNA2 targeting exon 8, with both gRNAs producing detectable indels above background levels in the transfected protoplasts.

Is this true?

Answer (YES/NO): YES